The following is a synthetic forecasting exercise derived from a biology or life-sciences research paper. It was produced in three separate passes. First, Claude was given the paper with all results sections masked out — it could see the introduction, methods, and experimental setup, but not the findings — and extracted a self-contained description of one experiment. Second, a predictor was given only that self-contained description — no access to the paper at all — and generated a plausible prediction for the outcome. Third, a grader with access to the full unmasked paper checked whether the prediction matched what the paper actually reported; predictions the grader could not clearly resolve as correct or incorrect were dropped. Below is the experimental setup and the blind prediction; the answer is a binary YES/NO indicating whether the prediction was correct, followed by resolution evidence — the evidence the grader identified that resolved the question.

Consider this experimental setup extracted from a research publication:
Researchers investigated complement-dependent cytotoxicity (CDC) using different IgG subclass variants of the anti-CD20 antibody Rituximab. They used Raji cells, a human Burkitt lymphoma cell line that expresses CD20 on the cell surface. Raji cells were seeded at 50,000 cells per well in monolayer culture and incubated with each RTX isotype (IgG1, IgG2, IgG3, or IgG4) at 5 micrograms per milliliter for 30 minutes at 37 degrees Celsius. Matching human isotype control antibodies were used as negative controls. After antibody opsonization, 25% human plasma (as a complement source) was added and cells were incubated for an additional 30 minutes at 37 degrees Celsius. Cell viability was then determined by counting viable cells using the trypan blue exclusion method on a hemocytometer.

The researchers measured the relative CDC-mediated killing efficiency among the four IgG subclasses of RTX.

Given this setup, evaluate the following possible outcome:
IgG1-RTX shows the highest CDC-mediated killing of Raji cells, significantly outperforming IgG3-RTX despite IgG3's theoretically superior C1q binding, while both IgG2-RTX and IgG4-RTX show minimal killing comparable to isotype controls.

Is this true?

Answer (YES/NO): NO